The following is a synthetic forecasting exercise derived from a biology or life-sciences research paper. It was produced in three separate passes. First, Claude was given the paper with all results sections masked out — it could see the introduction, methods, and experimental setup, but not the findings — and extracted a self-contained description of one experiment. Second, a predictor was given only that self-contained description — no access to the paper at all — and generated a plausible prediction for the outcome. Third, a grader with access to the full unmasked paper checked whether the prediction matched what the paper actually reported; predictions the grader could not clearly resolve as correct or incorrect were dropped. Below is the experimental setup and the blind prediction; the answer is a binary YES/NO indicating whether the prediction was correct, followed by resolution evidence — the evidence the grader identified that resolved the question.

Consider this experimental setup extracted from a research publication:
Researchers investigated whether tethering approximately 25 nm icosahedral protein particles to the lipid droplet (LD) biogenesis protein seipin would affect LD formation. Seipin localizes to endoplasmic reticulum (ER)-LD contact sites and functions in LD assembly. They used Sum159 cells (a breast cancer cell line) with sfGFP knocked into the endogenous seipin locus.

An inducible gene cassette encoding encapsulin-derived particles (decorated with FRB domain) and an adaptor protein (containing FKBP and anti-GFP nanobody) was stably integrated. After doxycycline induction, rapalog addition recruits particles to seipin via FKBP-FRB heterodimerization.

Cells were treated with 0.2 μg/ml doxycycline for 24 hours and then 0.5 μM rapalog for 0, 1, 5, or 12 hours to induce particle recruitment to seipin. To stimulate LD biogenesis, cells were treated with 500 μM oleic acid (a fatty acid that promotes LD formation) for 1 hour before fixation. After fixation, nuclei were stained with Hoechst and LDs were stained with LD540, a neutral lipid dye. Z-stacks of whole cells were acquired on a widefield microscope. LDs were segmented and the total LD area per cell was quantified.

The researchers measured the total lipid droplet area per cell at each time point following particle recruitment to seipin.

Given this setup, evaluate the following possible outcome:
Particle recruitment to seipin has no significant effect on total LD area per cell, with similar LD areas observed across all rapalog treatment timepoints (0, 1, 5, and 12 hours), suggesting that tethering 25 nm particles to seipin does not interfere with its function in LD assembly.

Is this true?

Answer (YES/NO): YES